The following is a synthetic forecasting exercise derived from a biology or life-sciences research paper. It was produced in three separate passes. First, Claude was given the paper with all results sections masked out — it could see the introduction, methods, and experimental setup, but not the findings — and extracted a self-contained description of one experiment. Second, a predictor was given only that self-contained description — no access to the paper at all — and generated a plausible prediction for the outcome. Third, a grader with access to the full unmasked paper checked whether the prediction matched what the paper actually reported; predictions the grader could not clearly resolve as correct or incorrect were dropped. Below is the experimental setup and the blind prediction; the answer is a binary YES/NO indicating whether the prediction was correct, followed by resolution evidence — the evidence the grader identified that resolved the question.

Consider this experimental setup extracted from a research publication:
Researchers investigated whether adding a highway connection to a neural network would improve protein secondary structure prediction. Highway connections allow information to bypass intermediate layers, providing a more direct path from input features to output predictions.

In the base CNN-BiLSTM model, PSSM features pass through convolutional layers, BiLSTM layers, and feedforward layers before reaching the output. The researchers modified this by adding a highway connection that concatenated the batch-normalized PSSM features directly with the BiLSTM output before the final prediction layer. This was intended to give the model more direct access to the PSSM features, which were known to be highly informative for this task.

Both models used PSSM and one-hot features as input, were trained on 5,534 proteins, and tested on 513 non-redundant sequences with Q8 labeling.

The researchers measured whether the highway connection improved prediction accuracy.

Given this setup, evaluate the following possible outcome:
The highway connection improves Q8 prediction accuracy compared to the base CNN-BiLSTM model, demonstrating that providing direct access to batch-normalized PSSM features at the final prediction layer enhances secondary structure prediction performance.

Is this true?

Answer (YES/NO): NO